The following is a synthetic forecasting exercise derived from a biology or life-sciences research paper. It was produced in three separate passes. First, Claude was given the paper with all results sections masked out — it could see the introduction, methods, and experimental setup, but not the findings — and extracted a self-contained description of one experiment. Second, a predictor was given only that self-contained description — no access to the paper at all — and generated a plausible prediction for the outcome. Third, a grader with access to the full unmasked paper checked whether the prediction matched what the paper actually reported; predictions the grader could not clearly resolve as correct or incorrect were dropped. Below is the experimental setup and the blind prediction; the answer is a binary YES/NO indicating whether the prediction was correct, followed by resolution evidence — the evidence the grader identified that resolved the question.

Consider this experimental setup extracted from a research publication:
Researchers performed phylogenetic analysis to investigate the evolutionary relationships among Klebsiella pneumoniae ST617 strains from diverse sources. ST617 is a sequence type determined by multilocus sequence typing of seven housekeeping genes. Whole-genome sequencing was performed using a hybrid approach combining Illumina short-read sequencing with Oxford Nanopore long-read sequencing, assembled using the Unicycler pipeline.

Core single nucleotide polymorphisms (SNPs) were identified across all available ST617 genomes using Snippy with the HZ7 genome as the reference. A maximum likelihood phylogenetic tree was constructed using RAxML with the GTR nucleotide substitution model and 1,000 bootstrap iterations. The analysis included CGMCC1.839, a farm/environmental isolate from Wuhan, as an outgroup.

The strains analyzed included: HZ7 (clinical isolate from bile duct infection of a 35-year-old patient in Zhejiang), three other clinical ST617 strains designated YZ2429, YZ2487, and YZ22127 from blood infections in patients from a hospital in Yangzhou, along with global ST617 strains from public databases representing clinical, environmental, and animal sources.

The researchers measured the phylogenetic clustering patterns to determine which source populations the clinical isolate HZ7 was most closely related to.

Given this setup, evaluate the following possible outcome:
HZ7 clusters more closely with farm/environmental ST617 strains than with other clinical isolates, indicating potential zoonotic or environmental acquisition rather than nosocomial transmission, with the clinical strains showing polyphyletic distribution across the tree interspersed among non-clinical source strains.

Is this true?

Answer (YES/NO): YES